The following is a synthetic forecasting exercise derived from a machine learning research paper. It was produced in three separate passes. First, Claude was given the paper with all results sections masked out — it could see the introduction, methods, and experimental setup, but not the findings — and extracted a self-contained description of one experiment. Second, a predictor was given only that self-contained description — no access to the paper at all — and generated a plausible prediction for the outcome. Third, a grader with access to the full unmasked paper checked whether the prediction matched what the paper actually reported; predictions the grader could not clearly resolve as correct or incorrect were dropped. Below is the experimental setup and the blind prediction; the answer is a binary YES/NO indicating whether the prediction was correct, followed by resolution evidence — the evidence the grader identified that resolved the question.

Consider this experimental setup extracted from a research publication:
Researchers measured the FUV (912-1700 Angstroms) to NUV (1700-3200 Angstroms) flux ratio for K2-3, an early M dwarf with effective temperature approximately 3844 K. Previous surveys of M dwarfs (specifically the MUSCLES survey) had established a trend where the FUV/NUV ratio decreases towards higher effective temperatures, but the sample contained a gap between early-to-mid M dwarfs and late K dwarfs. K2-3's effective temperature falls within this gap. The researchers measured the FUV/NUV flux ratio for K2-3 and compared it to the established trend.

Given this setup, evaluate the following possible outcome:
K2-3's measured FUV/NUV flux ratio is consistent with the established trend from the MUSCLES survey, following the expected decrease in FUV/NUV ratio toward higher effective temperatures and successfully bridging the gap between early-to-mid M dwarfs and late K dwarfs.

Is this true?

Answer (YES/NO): YES